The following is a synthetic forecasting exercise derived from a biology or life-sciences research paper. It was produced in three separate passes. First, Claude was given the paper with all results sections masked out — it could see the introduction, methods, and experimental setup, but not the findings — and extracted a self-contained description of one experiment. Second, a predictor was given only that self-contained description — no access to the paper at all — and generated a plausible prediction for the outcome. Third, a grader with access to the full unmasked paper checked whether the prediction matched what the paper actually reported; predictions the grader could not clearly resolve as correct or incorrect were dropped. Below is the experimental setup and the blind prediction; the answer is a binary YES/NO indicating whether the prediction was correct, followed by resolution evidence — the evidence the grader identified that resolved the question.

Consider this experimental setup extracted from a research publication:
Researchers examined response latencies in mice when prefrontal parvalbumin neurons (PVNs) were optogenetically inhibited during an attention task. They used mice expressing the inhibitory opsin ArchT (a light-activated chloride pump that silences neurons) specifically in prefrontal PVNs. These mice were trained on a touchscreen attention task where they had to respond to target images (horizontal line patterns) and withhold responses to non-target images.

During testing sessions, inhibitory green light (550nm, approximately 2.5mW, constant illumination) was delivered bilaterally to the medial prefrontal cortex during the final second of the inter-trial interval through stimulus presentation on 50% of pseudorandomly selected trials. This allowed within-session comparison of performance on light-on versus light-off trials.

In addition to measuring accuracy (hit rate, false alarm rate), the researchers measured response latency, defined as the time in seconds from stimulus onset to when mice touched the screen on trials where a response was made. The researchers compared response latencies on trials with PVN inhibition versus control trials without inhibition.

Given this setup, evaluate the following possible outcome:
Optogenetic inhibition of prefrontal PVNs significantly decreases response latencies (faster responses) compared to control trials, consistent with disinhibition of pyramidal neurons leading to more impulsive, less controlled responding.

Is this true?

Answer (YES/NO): NO